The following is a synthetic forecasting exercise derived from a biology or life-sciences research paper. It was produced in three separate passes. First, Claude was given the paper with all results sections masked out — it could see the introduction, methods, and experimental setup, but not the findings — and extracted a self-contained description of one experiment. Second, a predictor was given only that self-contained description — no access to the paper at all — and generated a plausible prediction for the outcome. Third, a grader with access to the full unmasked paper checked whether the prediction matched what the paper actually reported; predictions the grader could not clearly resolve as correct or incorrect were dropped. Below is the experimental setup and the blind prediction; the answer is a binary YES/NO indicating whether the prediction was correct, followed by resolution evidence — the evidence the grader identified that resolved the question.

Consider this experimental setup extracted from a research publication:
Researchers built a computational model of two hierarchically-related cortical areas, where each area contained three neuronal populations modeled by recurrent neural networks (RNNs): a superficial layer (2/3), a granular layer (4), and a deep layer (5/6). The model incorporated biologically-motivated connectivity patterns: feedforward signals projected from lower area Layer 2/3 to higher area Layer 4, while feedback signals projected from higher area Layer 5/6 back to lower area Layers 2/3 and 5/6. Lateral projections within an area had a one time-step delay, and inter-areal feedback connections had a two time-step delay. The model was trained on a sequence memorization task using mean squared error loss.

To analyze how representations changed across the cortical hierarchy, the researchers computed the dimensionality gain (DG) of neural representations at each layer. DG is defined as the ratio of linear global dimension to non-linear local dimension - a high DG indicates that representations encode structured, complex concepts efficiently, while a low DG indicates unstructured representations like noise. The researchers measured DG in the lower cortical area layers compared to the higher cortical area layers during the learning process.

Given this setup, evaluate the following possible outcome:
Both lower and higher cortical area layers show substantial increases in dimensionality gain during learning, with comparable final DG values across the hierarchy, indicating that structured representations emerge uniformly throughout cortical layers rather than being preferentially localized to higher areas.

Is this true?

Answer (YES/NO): NO